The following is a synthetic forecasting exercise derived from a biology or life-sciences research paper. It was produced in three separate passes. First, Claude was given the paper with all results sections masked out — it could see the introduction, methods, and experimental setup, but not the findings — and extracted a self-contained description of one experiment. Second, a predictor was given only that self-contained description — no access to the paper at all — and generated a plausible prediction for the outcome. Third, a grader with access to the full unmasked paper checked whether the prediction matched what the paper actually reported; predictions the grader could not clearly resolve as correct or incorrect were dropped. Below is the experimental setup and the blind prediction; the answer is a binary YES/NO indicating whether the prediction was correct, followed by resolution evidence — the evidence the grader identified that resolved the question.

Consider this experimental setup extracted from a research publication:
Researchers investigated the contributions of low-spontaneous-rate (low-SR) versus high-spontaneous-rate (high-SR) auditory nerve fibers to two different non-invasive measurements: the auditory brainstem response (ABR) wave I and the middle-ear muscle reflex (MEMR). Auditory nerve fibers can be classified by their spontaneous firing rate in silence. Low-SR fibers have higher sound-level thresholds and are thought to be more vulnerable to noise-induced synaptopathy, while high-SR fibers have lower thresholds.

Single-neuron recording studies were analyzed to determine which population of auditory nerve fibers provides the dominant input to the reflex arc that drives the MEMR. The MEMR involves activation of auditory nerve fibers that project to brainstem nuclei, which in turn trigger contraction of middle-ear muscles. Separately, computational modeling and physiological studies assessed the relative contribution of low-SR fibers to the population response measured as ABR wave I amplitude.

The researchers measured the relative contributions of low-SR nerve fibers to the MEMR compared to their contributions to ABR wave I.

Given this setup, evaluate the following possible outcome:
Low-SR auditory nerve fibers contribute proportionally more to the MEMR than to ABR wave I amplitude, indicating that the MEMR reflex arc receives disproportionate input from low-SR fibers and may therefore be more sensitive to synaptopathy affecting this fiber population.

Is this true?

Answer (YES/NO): YES